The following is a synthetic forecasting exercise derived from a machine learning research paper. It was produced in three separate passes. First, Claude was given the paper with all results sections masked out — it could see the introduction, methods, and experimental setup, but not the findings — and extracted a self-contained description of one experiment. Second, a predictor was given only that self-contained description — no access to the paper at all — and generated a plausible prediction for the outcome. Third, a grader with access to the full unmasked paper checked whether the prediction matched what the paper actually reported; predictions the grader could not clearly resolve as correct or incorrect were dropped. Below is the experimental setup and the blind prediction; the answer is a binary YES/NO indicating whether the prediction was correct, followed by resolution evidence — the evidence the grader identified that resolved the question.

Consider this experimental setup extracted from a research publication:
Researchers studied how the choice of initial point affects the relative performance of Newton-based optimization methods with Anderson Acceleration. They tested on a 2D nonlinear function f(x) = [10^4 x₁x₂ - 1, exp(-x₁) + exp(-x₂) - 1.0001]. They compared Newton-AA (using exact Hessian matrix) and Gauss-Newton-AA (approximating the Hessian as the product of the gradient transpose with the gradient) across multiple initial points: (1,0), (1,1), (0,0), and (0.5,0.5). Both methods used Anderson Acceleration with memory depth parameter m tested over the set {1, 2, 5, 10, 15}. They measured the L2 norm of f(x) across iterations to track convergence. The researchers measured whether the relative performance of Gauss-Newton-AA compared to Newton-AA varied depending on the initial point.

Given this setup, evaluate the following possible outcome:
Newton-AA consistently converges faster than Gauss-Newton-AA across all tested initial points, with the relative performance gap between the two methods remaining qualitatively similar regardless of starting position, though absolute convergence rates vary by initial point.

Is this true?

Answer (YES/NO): NO